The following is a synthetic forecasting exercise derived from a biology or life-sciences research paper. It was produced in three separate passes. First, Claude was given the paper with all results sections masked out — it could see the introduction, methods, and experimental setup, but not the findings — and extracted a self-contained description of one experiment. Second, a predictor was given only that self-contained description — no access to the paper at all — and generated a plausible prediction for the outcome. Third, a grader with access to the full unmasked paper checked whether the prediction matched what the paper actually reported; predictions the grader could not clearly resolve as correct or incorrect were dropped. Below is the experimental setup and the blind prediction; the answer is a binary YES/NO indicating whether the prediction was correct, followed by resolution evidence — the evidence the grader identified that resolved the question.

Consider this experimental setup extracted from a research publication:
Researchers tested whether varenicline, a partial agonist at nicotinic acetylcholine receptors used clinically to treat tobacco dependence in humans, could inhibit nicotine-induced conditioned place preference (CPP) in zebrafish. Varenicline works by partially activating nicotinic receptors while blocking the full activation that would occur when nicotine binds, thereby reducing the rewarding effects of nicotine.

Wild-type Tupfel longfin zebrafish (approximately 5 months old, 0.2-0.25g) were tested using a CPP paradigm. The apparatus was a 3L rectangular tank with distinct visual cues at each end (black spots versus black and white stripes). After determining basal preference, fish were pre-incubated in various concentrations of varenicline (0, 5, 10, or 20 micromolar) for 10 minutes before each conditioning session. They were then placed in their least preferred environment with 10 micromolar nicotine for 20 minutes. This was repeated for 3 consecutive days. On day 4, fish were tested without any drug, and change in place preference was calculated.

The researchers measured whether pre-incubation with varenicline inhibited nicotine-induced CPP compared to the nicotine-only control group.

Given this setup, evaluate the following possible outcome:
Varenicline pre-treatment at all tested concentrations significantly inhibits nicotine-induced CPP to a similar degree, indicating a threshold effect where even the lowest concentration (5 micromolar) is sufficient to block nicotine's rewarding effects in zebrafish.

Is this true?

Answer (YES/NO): NO